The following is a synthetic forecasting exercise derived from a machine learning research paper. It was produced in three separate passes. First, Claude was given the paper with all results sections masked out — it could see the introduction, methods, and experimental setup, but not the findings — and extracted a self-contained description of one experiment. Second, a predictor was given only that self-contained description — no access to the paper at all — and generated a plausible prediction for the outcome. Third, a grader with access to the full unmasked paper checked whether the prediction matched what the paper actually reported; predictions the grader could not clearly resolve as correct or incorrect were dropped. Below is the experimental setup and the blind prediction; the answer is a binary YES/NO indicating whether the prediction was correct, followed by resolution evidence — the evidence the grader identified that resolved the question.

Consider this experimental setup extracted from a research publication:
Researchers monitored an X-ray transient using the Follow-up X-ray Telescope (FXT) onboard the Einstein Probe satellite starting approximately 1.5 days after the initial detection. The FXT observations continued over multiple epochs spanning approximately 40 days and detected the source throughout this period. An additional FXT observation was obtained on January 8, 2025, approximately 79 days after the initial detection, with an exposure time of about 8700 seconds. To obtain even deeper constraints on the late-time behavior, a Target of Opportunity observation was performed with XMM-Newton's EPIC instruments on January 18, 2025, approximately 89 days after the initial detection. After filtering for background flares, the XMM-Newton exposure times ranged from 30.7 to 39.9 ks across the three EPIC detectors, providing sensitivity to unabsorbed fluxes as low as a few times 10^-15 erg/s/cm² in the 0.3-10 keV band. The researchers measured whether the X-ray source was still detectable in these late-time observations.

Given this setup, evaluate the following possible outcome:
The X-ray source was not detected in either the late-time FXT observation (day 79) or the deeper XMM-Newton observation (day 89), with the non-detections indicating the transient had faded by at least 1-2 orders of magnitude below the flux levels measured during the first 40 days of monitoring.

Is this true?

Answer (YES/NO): YES